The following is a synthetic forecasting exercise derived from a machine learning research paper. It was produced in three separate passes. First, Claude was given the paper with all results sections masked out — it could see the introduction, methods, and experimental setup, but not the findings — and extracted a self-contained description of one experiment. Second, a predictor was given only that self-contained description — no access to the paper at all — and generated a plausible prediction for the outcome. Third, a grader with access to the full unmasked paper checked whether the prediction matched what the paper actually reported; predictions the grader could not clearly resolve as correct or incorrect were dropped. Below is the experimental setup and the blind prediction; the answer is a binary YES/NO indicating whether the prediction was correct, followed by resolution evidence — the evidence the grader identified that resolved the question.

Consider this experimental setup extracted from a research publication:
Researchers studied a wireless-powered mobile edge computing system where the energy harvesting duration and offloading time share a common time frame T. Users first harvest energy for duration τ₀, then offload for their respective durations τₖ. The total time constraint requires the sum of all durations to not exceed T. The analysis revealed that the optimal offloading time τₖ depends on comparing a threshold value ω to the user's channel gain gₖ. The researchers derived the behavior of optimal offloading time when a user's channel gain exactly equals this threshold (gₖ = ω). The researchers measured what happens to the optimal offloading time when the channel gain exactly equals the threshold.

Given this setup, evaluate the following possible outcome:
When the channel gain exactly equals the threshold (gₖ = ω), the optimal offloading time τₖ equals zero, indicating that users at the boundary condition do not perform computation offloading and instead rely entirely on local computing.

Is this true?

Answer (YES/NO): NO